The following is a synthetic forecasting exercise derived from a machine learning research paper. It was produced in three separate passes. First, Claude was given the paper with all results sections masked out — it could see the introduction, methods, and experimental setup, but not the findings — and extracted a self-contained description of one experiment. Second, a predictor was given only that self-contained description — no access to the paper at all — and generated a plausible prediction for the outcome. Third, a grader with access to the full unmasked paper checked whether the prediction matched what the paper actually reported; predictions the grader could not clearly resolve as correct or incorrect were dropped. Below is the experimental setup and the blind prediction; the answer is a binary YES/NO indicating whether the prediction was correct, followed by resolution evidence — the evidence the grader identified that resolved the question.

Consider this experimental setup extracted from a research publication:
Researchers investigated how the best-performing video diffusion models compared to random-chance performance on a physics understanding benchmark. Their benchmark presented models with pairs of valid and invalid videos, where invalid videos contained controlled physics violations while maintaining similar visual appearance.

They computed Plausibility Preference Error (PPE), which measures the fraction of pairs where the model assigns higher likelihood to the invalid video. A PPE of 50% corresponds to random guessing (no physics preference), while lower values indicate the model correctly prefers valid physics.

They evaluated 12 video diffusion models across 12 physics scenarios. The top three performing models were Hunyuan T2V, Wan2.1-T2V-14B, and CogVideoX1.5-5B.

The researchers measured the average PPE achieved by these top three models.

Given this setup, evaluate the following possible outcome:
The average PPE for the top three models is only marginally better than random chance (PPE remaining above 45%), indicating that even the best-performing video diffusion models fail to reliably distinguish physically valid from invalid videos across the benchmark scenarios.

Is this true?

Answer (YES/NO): NO